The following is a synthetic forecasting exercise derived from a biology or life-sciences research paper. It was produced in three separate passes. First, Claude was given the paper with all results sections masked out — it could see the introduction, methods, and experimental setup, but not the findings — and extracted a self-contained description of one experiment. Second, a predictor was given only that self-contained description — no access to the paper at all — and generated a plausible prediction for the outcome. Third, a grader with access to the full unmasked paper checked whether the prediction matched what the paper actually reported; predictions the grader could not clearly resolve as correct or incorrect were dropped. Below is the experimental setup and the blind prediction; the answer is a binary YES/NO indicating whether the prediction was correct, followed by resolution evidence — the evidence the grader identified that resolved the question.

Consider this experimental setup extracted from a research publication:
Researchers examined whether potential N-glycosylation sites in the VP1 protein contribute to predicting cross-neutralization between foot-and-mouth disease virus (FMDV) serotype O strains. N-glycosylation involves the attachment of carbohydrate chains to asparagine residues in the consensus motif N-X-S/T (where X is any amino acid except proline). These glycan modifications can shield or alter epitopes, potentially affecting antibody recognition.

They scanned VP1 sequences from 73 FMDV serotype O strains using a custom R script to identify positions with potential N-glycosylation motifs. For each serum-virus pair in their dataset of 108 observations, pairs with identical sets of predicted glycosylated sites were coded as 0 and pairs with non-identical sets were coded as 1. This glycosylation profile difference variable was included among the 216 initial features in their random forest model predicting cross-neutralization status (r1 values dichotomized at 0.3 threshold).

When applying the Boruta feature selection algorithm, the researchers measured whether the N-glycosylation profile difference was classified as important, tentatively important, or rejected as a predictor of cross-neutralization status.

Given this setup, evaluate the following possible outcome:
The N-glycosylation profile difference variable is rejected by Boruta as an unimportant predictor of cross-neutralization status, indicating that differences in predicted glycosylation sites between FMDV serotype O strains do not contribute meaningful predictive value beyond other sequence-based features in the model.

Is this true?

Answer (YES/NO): NO